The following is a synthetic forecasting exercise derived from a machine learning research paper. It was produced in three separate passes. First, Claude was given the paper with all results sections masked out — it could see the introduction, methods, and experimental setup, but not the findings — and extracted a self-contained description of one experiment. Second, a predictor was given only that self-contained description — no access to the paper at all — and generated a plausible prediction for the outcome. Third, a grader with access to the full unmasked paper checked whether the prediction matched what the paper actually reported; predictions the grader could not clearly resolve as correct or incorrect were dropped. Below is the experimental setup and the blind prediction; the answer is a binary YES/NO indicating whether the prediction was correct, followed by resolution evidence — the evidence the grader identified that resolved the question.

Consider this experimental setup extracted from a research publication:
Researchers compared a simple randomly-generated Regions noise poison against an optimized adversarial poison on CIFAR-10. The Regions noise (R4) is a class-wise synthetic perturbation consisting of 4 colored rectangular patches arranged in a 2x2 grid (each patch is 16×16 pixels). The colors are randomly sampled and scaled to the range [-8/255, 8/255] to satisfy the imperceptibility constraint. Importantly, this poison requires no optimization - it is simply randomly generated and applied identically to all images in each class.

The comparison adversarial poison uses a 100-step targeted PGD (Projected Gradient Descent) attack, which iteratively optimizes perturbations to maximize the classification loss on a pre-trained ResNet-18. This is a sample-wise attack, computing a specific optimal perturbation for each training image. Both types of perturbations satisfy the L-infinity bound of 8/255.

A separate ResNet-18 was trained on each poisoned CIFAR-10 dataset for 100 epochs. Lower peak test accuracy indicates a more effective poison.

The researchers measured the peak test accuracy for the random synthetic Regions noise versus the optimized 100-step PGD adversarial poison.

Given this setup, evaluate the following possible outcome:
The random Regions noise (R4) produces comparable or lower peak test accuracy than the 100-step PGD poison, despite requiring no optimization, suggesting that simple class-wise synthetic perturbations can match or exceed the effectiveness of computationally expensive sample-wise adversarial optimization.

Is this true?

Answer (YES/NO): YES